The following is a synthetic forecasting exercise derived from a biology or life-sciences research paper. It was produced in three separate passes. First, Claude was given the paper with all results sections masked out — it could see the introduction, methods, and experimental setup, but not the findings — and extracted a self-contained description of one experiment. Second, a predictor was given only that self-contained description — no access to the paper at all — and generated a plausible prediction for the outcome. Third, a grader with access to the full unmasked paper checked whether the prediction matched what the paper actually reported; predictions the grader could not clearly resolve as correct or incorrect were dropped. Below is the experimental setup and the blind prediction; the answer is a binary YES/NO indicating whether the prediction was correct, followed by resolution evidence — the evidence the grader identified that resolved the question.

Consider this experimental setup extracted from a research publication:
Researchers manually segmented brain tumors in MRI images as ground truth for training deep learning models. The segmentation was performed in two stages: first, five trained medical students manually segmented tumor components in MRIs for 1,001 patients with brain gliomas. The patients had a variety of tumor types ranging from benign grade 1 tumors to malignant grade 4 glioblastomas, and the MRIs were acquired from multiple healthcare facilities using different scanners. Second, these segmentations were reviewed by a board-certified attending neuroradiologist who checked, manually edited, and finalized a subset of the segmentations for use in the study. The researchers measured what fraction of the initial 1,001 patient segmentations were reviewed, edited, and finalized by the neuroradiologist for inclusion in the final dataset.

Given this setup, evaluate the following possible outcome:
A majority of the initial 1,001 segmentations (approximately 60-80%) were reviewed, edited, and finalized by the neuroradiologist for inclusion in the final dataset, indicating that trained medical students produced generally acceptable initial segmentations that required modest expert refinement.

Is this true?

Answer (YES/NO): YES